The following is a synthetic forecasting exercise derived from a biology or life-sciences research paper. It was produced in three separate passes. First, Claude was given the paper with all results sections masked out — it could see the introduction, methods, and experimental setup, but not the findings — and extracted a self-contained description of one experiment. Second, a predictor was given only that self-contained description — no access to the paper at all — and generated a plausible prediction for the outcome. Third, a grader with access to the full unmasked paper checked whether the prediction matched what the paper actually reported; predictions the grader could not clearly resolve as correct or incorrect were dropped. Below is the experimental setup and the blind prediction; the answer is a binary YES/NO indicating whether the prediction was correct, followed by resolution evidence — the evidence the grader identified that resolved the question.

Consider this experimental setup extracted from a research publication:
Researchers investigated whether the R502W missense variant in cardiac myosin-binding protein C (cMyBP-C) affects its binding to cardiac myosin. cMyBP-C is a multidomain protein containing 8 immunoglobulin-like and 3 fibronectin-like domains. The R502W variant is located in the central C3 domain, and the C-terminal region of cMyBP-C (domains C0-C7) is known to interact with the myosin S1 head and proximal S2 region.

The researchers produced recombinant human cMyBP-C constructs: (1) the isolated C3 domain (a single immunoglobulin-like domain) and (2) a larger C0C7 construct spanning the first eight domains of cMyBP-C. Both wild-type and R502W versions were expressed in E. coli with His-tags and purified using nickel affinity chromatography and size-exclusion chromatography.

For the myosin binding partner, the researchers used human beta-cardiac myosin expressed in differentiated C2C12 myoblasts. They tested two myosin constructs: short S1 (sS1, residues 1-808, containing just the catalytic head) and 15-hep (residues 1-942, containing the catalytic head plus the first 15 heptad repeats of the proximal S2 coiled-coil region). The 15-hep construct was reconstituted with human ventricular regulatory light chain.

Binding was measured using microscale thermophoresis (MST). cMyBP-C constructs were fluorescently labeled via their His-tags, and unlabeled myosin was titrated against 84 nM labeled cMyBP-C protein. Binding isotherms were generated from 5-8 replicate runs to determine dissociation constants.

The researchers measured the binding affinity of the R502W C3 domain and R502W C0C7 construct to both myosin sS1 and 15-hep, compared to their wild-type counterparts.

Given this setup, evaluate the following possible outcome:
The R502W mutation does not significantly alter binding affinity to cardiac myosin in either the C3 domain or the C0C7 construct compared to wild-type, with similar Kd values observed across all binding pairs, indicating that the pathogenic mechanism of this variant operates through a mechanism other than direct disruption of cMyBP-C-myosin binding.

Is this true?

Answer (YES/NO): NO